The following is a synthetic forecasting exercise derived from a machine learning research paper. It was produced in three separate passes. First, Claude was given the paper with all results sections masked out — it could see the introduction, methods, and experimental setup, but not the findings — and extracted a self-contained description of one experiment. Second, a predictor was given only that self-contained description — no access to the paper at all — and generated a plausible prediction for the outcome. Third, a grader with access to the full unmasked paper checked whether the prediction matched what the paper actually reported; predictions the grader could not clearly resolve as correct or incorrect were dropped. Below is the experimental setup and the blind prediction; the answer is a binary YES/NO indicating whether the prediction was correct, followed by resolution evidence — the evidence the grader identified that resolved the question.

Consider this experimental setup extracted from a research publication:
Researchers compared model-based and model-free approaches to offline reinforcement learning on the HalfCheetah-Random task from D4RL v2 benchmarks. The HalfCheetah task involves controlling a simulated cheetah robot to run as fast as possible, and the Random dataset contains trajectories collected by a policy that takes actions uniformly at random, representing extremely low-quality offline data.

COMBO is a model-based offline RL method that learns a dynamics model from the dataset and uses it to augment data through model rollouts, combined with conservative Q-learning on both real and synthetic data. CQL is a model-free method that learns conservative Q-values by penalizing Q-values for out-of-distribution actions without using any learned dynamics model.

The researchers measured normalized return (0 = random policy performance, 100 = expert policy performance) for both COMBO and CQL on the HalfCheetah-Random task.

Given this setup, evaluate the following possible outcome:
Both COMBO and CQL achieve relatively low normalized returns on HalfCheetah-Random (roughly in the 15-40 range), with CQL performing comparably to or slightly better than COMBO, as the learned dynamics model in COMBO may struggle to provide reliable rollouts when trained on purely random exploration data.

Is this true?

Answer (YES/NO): NO